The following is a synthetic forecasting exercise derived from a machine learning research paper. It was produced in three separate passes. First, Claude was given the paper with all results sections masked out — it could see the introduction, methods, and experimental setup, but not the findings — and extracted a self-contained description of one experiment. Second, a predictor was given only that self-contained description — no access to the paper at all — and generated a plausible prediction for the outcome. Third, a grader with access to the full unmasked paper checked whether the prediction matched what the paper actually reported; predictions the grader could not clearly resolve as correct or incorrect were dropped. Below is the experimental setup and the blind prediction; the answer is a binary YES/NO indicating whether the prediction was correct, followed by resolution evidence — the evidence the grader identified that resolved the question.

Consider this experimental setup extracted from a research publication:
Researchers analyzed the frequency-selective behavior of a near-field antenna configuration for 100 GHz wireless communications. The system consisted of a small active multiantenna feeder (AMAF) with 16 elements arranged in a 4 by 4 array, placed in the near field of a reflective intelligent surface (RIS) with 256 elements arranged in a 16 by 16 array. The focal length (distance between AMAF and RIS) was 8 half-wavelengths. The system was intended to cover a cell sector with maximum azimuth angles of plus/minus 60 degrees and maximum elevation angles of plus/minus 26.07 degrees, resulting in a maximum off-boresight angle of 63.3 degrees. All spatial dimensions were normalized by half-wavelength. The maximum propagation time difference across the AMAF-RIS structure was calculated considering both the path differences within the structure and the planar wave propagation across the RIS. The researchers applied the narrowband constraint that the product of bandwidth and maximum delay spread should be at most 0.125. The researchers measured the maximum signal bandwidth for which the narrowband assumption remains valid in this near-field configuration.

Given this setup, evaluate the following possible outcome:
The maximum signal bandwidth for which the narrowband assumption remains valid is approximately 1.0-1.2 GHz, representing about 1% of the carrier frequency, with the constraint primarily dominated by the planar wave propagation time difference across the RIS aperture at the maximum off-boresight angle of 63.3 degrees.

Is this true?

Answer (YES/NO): YES